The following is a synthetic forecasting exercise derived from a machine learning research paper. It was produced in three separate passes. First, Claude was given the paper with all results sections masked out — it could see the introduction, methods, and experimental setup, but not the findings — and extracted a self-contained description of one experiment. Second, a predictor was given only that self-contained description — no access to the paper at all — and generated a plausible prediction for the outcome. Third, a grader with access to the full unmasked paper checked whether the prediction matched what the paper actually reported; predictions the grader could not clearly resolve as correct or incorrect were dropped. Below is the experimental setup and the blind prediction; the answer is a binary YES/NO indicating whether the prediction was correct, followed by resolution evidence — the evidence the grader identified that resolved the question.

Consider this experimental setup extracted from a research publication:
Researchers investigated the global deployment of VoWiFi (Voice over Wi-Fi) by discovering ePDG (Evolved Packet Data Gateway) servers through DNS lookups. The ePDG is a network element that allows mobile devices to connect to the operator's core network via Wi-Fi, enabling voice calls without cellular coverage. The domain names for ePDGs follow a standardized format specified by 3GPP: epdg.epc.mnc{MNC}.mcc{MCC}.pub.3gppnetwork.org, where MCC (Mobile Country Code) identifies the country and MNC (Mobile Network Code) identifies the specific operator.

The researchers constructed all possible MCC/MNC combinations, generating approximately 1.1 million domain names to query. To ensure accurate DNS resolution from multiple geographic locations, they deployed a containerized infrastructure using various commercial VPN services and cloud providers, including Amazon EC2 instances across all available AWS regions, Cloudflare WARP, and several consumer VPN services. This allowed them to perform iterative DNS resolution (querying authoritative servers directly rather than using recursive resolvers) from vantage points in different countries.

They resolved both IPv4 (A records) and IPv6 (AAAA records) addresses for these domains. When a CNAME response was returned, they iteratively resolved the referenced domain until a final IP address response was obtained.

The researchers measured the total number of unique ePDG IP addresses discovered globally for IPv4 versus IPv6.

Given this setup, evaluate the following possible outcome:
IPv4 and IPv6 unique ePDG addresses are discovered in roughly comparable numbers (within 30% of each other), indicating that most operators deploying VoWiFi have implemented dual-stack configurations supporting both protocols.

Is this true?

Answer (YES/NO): NO